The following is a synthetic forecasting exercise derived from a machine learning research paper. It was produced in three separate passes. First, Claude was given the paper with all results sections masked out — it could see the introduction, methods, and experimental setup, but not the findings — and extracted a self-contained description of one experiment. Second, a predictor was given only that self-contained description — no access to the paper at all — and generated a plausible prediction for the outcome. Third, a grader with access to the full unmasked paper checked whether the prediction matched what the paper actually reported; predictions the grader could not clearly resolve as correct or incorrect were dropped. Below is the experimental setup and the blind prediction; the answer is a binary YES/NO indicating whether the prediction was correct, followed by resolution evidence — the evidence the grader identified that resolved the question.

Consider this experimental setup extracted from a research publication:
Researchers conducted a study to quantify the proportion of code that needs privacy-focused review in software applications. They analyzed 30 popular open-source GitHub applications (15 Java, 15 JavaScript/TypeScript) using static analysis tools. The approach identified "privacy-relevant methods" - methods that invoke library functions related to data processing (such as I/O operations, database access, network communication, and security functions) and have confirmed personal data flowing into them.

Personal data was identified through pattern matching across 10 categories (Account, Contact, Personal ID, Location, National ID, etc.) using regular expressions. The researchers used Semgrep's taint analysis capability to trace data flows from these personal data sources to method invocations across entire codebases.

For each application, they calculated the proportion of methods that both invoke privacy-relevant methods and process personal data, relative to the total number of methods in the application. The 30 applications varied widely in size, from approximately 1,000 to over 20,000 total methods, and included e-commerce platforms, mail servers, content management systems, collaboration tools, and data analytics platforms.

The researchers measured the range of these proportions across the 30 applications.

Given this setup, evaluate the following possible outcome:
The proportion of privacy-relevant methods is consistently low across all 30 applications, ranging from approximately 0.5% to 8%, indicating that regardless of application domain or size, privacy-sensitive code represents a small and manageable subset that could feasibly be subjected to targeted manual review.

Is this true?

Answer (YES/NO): NO